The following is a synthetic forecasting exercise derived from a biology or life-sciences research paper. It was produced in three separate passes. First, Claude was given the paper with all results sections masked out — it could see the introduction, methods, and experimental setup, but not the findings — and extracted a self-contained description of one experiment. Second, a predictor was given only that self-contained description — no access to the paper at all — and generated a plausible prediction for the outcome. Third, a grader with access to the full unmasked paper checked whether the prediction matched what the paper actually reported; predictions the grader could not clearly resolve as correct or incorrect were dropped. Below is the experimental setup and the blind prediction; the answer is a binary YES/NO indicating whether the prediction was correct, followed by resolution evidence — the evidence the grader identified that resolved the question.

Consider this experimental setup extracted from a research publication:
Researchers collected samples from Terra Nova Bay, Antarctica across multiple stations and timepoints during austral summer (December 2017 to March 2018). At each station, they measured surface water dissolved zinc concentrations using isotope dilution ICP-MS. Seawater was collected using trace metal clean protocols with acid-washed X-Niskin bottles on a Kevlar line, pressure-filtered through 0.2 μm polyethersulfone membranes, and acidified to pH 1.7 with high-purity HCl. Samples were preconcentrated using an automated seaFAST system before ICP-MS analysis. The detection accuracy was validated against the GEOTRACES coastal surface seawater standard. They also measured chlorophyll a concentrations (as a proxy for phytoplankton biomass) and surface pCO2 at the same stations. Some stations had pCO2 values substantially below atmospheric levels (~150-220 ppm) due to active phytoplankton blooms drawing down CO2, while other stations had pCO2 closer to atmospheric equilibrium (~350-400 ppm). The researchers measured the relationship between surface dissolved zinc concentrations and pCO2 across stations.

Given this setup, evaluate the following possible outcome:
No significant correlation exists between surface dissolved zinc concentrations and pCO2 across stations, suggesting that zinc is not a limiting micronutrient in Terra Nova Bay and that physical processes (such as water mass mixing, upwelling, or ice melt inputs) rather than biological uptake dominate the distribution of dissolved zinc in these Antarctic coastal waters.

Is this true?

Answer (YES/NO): NO